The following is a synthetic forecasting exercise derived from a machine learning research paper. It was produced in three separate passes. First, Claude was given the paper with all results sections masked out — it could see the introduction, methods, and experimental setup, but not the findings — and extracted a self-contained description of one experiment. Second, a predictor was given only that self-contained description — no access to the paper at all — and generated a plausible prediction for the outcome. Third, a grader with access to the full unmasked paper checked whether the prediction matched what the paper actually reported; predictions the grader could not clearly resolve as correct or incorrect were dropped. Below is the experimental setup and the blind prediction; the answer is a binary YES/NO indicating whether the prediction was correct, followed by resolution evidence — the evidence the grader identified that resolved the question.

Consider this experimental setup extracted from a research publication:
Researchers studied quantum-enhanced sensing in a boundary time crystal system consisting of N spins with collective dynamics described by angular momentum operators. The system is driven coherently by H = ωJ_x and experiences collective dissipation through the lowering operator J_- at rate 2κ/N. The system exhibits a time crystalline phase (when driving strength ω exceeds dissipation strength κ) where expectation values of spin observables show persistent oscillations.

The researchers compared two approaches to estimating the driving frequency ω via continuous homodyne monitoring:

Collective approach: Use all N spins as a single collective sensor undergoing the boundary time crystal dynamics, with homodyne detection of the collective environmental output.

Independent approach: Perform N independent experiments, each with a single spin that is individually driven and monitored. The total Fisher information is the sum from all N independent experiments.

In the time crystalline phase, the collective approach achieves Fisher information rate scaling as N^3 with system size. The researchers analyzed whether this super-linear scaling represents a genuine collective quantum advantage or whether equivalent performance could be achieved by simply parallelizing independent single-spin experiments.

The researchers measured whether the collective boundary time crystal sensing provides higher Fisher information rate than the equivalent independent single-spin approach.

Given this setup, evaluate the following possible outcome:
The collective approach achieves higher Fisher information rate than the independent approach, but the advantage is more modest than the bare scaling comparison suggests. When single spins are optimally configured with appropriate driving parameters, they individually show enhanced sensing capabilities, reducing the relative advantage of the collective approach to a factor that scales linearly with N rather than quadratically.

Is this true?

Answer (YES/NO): NO